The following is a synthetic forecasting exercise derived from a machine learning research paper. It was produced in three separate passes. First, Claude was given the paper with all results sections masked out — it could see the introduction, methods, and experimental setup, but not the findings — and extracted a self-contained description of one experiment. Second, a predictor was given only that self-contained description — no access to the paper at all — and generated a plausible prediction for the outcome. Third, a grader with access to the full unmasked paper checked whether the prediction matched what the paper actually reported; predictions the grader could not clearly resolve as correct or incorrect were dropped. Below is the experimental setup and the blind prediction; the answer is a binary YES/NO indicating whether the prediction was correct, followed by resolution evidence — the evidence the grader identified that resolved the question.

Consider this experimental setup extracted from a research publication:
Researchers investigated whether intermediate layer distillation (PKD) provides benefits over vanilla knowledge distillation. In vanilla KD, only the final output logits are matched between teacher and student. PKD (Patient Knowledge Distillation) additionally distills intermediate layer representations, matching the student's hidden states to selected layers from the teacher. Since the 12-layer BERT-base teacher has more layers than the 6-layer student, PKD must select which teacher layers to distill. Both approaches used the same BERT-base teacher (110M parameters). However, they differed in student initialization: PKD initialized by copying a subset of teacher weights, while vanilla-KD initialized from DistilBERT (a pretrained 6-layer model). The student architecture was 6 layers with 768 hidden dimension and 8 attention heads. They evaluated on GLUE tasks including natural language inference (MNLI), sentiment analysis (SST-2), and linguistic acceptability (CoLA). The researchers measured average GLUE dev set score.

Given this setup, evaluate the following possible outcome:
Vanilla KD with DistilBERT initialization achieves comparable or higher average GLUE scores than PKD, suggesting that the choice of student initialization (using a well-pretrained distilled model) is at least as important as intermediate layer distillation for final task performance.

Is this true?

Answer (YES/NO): NO